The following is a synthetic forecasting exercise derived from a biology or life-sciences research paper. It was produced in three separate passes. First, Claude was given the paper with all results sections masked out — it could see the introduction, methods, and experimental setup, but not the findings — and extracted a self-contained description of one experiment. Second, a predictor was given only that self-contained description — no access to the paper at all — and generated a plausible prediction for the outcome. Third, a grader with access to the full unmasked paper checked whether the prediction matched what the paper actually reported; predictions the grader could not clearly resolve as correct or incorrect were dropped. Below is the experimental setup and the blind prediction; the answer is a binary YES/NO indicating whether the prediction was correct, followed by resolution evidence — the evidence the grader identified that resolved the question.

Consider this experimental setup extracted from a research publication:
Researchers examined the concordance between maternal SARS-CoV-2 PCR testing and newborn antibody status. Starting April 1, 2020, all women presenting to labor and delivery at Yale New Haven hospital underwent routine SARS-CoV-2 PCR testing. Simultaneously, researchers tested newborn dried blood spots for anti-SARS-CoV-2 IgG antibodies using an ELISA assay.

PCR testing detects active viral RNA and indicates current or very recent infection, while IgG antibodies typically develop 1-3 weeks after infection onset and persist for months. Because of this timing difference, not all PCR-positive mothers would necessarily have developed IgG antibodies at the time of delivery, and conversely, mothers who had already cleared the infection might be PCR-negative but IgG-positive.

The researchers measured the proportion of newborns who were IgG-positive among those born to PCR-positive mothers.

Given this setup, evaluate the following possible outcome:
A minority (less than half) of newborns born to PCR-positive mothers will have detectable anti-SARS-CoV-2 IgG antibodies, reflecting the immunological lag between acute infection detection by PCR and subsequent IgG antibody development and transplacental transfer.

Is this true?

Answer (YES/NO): NO